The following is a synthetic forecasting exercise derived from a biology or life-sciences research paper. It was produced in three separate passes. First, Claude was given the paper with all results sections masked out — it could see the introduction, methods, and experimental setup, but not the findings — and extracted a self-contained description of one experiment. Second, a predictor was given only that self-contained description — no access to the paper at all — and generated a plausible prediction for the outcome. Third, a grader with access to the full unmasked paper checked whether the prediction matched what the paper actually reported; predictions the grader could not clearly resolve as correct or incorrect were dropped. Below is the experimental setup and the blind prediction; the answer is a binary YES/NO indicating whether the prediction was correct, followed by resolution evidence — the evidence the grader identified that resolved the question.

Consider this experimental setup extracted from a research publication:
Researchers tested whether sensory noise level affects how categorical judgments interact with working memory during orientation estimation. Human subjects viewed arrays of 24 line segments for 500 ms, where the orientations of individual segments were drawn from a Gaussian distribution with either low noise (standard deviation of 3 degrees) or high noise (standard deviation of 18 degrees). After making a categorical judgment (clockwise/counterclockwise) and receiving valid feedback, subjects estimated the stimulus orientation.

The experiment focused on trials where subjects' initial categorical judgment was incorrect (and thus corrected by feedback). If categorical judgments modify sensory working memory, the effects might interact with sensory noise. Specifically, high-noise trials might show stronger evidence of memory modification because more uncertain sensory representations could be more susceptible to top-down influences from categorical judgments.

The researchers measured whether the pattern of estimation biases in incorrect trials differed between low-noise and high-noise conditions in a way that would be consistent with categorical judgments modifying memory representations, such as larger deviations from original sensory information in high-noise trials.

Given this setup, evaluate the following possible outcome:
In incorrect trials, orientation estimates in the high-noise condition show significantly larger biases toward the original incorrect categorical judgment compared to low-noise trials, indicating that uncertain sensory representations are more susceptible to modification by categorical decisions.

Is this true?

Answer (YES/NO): NO